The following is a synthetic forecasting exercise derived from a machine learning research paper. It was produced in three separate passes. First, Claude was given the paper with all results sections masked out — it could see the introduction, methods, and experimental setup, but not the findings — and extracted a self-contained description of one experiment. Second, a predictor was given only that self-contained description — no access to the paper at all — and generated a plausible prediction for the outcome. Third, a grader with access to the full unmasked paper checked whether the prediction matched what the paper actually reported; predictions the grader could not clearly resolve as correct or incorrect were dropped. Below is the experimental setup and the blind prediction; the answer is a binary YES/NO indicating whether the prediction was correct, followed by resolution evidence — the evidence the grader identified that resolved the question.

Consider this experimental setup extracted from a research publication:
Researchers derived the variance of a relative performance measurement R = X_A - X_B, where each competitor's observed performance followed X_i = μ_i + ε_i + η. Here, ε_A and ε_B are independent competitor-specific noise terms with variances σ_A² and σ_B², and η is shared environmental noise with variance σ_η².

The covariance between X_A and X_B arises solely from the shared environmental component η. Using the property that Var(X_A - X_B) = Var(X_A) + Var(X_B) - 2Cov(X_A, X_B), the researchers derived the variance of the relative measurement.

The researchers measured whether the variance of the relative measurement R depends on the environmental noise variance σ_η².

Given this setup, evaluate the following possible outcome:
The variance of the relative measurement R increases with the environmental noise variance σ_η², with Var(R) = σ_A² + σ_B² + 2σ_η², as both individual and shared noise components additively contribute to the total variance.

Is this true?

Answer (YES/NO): NO